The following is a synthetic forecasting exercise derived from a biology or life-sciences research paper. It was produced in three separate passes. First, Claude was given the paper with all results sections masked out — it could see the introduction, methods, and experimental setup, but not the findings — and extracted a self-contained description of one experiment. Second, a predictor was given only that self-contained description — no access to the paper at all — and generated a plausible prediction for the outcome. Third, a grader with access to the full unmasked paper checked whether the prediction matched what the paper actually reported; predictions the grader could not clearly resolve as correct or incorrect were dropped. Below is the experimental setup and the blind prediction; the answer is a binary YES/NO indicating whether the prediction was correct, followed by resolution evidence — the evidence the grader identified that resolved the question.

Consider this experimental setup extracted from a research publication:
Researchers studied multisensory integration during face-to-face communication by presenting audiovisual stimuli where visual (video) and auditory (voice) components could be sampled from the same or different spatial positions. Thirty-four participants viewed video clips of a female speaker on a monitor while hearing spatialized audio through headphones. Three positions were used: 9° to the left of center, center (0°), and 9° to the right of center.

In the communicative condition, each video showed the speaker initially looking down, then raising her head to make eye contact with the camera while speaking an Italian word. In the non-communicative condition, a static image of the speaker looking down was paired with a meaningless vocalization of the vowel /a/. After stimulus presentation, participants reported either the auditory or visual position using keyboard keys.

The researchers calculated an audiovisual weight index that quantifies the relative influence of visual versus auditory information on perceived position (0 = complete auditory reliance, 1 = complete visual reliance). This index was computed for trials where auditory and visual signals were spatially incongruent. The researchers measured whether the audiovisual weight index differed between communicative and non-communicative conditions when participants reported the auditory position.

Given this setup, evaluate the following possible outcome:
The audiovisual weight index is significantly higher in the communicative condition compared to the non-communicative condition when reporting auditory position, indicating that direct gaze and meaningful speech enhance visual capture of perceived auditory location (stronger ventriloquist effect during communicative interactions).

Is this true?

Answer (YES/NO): NO